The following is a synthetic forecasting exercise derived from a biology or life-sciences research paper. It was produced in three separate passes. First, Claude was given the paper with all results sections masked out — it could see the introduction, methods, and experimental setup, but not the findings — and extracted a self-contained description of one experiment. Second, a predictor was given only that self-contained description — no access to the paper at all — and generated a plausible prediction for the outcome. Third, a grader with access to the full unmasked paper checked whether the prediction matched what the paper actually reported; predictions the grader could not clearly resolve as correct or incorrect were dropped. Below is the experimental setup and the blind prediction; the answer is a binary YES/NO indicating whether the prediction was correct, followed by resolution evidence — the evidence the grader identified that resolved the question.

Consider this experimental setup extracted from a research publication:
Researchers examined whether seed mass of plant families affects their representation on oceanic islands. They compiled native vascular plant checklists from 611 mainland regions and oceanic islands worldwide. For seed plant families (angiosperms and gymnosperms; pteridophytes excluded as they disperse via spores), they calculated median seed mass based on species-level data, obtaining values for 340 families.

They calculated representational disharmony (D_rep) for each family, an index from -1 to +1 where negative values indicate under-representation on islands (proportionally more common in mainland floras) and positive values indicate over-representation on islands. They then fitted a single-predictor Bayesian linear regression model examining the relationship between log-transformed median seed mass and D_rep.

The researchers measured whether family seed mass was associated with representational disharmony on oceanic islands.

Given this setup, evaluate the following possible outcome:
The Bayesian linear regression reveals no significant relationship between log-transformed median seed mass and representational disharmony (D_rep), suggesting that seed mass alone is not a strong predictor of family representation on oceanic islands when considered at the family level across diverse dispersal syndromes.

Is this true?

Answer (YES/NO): YES